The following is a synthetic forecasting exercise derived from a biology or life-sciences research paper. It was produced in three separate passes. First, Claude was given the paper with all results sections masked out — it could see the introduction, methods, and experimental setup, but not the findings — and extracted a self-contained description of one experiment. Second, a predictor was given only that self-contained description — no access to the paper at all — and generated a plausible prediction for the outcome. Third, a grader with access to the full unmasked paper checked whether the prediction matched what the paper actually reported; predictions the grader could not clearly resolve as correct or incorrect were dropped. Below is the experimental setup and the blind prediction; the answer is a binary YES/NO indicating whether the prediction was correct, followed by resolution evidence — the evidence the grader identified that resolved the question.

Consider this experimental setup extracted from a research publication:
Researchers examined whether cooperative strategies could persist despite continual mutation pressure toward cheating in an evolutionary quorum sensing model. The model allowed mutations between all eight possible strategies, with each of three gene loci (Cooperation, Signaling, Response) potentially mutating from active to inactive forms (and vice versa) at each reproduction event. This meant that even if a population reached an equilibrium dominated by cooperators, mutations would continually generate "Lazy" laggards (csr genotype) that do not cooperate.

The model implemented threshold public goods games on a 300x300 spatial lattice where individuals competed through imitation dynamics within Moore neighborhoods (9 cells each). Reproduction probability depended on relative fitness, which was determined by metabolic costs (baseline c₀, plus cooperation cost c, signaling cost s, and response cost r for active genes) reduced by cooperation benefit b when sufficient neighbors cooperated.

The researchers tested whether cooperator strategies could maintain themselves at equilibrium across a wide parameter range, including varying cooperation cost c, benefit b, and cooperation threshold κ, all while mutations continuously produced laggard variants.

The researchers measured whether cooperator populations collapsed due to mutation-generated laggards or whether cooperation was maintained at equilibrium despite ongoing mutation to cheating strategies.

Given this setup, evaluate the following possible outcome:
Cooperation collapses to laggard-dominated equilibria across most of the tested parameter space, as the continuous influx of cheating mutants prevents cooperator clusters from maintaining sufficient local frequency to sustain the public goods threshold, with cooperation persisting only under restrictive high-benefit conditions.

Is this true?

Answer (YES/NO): NO